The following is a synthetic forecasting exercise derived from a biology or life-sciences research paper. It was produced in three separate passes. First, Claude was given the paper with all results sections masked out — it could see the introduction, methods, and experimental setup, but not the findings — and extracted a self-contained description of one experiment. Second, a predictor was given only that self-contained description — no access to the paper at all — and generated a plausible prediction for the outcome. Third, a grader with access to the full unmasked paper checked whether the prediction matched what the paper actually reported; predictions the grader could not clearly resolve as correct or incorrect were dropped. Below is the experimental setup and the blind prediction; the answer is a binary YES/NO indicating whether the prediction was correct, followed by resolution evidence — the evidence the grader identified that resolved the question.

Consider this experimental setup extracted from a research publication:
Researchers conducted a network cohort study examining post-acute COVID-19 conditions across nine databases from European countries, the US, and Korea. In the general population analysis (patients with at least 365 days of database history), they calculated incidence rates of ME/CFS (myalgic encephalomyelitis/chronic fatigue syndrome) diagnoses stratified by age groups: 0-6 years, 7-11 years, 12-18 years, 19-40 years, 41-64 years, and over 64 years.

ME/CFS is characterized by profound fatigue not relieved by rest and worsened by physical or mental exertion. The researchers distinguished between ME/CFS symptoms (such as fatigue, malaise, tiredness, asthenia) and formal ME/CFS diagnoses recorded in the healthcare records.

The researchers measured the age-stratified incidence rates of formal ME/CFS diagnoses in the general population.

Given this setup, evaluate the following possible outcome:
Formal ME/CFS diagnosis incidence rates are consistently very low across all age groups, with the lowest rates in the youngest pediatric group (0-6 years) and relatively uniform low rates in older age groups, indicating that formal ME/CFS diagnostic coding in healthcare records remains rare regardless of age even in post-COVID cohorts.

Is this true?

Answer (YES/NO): NO